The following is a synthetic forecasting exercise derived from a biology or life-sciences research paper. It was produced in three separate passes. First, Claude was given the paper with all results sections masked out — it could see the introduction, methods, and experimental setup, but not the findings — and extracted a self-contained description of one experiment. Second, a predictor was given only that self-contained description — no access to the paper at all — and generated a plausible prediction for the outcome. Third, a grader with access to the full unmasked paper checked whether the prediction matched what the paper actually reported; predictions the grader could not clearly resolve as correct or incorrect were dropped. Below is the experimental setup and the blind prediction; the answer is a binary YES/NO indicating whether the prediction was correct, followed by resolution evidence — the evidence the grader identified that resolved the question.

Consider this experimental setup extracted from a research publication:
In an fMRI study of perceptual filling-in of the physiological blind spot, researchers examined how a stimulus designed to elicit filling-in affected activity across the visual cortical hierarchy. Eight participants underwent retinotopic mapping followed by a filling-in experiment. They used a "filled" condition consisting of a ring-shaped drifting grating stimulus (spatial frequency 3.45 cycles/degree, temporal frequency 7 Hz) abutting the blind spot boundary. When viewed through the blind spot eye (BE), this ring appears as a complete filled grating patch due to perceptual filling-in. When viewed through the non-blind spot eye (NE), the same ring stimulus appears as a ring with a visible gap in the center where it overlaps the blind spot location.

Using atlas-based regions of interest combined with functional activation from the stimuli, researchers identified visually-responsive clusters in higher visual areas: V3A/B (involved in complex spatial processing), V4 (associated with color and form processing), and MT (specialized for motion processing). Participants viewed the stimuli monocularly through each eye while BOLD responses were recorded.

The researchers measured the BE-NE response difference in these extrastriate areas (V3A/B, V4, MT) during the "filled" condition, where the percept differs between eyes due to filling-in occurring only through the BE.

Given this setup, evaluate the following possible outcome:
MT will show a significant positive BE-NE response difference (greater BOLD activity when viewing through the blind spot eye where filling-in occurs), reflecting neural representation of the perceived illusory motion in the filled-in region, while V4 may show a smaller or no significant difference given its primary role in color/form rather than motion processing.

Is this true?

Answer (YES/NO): NO